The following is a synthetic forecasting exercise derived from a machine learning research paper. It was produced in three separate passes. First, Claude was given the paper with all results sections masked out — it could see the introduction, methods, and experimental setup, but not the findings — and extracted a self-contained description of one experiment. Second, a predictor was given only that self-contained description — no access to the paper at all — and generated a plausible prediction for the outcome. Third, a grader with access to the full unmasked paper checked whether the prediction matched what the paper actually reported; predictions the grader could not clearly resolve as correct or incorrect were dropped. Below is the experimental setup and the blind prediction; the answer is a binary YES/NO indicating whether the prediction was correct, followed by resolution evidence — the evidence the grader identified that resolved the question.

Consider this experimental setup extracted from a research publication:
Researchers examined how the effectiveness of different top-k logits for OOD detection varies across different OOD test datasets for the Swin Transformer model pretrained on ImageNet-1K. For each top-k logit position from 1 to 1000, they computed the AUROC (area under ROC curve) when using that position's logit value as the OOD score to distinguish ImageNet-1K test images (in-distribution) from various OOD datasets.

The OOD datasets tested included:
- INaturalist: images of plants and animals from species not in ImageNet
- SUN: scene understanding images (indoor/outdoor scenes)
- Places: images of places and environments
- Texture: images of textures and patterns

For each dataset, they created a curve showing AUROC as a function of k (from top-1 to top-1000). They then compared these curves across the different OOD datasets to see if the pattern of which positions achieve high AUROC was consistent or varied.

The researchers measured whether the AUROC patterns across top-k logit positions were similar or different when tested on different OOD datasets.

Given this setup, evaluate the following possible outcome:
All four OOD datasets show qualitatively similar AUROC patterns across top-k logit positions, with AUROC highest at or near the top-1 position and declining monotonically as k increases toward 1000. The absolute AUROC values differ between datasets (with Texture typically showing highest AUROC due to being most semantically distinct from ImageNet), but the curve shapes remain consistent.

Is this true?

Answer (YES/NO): NO